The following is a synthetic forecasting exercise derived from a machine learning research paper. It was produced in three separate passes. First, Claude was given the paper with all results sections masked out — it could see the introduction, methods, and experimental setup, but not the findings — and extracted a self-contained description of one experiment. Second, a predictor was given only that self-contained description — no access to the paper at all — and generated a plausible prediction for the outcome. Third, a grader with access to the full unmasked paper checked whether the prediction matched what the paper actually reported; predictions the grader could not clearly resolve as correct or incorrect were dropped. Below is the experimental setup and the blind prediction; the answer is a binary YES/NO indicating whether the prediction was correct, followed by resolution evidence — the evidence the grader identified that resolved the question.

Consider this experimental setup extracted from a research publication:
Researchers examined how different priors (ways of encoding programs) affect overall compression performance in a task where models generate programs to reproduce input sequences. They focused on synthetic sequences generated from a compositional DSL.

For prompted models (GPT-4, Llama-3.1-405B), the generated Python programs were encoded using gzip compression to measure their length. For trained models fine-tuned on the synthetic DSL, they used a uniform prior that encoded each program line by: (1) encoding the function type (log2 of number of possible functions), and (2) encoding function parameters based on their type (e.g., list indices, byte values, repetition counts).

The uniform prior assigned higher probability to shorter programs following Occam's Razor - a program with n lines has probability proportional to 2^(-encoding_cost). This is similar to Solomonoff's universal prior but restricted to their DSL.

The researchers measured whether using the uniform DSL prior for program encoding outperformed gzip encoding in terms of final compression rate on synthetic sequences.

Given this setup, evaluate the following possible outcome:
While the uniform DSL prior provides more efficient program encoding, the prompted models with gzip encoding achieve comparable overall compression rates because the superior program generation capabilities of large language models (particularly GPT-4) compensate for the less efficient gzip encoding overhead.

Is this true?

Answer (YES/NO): NO